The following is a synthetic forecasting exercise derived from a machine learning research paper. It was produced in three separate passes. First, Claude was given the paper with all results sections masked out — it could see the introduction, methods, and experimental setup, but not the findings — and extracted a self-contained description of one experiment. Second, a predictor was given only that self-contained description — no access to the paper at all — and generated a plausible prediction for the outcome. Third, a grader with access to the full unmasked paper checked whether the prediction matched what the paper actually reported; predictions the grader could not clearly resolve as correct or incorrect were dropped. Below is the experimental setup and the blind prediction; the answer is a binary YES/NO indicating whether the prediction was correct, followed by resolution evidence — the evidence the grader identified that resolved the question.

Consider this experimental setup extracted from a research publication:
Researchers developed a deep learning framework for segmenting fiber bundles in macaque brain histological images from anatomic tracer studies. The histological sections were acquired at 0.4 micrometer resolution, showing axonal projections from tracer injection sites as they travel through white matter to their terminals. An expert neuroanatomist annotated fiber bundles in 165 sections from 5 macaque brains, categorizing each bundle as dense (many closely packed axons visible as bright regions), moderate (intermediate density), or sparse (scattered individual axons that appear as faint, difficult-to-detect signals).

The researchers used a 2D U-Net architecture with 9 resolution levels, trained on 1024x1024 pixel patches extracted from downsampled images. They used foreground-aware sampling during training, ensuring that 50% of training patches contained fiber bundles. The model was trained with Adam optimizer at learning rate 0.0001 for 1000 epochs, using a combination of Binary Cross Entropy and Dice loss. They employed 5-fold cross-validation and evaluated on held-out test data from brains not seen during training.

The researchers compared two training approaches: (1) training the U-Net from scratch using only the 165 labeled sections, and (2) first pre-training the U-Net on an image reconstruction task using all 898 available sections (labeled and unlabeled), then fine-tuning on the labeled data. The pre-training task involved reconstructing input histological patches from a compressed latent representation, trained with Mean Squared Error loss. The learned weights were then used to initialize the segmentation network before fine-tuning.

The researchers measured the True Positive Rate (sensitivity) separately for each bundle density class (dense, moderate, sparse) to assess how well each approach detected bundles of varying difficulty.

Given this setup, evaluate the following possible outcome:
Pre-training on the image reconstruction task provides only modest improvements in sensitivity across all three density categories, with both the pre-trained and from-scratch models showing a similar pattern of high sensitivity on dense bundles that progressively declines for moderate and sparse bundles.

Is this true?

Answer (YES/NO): NO